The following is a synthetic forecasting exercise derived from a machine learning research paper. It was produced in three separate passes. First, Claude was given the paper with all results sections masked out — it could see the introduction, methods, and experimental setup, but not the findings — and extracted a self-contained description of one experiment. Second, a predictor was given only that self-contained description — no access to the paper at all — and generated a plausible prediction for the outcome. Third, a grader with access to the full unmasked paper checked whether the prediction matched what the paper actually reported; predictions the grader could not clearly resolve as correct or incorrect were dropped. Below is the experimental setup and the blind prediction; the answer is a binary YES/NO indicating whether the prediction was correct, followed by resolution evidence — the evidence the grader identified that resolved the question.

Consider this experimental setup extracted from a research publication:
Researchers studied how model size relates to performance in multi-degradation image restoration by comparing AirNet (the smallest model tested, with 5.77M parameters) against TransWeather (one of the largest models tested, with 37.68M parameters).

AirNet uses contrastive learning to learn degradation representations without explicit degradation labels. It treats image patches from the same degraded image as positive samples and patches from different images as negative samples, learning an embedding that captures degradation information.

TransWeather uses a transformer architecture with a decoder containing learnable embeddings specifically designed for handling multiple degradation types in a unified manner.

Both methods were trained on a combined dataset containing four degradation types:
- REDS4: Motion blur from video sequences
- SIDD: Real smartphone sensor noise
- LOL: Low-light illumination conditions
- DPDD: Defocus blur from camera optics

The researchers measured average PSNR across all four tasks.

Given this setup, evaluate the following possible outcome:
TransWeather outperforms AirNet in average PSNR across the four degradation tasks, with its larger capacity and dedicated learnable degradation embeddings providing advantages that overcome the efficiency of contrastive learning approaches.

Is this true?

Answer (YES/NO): NO